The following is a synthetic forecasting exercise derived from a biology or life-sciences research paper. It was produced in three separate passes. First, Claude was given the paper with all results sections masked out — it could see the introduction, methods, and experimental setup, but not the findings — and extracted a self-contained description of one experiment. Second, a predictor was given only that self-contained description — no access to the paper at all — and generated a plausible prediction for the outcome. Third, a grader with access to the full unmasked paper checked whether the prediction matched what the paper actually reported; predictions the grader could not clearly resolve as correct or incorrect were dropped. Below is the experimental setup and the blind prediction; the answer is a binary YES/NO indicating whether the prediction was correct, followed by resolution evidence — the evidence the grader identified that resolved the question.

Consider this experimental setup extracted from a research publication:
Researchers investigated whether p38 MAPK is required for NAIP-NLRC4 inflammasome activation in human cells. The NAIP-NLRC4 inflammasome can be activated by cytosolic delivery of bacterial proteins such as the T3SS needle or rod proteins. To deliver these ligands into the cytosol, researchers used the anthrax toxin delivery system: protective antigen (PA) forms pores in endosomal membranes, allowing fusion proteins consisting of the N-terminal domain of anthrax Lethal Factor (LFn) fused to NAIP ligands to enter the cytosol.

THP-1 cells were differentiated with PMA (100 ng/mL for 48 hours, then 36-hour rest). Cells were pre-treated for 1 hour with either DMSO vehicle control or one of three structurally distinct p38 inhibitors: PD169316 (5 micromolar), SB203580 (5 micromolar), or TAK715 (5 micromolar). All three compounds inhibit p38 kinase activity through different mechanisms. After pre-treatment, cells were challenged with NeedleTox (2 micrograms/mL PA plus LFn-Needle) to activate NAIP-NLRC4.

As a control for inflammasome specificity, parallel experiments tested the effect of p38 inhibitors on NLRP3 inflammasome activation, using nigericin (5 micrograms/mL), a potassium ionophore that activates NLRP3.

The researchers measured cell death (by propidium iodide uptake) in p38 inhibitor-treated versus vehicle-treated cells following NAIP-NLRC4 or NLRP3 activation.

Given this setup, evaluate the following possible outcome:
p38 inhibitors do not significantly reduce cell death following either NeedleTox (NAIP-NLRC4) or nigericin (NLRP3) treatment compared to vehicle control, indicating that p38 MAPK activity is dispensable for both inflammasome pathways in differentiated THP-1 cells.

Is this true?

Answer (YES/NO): YES